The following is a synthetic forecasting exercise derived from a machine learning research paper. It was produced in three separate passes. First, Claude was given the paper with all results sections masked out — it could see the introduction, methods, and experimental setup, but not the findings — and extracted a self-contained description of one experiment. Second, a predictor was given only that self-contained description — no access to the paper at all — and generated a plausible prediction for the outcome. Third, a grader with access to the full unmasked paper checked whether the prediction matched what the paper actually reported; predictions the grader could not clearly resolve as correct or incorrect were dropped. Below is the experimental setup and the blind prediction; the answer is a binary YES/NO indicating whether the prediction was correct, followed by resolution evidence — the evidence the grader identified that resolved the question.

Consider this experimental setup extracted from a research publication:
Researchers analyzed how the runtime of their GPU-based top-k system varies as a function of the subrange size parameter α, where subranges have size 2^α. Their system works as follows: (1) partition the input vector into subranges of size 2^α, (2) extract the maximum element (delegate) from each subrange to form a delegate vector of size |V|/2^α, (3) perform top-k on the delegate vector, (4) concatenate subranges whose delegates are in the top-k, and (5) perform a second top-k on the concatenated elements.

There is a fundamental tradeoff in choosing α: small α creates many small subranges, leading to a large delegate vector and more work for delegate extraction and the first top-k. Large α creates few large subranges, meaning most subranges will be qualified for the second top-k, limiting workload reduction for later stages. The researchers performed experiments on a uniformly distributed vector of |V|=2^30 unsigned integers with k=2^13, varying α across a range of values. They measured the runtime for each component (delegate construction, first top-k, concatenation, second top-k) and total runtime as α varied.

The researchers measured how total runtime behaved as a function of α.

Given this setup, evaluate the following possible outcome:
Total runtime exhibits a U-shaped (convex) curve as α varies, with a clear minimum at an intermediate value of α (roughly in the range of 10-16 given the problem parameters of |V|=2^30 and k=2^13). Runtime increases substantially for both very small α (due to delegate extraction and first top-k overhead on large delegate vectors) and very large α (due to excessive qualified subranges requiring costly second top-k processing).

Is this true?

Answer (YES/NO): YES